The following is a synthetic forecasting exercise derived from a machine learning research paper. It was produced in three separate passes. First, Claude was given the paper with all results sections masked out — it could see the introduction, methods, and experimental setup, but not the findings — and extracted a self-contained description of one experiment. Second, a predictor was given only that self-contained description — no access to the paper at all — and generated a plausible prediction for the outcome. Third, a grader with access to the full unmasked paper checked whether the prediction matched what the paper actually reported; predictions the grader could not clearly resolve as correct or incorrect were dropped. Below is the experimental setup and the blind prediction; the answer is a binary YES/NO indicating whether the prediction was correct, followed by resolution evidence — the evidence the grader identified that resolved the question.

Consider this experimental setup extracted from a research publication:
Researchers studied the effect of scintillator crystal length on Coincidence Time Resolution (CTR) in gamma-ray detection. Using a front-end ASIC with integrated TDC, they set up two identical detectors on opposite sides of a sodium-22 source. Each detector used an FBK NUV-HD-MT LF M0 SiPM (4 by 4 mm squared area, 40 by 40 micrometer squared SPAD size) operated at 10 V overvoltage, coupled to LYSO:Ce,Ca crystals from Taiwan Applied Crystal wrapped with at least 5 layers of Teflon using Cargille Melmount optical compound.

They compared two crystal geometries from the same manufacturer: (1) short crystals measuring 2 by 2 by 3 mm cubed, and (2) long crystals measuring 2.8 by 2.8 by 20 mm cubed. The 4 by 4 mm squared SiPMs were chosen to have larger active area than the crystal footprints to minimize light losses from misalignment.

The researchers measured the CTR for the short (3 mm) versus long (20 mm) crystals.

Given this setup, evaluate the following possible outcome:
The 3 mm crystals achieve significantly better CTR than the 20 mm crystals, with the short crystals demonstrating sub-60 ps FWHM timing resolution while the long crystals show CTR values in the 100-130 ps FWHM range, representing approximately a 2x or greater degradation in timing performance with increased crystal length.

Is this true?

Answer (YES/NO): NO